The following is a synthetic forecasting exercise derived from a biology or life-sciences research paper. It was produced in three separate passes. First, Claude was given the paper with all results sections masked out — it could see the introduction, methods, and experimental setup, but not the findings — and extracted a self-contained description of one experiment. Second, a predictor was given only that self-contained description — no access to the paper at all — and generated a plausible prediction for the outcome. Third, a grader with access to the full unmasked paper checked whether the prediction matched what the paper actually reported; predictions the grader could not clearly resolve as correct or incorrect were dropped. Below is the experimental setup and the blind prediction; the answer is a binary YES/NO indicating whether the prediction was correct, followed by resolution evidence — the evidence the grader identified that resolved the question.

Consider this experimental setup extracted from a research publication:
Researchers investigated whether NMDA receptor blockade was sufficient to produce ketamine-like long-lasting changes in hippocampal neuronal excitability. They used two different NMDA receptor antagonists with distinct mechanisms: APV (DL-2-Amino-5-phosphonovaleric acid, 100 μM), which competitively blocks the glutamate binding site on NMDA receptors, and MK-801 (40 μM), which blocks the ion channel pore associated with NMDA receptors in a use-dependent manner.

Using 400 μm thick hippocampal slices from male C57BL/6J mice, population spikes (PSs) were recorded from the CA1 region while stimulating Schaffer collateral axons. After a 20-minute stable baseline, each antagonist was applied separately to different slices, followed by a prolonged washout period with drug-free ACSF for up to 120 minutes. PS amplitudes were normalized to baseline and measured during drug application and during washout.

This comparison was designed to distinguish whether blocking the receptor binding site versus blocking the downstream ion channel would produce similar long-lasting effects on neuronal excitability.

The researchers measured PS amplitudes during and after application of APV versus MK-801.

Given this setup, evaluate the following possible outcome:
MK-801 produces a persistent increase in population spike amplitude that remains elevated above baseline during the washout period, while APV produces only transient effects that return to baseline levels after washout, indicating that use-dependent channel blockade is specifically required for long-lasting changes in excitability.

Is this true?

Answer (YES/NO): YES